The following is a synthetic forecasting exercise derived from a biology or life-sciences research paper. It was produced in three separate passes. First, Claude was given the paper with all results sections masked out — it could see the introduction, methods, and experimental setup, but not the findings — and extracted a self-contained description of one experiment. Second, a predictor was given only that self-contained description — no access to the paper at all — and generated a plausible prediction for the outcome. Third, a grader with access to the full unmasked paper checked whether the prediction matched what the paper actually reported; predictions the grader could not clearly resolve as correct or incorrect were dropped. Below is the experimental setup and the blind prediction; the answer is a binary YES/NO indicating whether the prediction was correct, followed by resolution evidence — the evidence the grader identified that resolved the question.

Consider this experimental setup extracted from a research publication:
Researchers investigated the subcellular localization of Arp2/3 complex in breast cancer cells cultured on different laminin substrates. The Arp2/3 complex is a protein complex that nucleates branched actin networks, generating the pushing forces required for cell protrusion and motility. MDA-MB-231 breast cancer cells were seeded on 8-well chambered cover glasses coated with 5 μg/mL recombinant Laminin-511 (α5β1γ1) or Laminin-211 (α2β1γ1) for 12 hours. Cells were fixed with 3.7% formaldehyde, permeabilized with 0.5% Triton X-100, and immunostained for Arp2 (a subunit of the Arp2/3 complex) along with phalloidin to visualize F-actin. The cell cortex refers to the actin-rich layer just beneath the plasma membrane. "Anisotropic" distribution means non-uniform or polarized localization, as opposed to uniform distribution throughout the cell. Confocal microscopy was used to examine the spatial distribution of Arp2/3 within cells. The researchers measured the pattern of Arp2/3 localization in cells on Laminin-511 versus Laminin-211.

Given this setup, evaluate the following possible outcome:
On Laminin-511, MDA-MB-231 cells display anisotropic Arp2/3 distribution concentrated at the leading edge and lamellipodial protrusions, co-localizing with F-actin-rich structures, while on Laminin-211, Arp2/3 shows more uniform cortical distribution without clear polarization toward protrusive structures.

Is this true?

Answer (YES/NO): NO